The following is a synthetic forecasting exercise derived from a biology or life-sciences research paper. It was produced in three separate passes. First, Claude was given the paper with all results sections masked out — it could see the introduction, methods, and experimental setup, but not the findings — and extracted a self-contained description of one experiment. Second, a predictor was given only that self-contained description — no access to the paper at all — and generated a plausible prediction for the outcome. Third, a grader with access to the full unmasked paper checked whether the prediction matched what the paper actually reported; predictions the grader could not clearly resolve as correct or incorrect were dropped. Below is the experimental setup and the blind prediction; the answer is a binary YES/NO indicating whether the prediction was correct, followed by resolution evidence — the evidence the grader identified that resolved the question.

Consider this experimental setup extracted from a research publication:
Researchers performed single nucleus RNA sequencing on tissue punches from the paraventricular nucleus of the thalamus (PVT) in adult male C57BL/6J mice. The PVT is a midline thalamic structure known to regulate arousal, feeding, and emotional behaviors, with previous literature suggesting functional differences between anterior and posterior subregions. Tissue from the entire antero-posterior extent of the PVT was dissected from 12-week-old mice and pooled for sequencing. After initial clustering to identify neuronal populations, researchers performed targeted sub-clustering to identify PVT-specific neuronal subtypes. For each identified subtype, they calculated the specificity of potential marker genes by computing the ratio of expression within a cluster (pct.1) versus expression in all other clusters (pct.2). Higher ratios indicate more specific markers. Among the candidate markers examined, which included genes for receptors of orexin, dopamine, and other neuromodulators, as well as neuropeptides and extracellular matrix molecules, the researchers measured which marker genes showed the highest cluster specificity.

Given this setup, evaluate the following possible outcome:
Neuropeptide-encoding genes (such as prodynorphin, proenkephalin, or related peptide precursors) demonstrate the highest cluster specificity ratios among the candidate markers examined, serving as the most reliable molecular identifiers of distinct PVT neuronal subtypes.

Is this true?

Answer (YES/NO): NO